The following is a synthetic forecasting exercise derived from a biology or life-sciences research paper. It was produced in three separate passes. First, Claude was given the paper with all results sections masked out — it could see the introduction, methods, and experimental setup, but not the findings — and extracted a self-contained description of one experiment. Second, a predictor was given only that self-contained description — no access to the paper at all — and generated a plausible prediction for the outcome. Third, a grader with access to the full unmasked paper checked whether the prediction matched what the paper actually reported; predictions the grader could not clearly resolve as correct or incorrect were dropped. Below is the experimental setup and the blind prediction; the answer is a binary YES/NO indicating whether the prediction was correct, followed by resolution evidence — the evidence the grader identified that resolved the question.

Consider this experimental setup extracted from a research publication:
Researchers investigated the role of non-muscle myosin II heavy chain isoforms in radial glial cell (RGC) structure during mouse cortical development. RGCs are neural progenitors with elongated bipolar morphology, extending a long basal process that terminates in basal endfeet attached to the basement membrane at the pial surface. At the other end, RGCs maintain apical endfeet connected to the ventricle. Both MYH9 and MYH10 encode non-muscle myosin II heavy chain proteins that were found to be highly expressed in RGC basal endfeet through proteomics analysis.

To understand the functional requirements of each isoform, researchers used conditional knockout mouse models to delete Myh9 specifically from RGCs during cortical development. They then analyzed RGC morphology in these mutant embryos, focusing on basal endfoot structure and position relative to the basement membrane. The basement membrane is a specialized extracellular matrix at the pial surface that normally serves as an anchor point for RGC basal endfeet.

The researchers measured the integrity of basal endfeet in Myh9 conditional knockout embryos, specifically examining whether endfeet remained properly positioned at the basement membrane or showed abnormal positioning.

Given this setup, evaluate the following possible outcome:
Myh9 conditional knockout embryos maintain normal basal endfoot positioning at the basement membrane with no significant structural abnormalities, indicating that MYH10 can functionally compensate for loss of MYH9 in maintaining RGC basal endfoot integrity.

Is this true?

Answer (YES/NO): NO